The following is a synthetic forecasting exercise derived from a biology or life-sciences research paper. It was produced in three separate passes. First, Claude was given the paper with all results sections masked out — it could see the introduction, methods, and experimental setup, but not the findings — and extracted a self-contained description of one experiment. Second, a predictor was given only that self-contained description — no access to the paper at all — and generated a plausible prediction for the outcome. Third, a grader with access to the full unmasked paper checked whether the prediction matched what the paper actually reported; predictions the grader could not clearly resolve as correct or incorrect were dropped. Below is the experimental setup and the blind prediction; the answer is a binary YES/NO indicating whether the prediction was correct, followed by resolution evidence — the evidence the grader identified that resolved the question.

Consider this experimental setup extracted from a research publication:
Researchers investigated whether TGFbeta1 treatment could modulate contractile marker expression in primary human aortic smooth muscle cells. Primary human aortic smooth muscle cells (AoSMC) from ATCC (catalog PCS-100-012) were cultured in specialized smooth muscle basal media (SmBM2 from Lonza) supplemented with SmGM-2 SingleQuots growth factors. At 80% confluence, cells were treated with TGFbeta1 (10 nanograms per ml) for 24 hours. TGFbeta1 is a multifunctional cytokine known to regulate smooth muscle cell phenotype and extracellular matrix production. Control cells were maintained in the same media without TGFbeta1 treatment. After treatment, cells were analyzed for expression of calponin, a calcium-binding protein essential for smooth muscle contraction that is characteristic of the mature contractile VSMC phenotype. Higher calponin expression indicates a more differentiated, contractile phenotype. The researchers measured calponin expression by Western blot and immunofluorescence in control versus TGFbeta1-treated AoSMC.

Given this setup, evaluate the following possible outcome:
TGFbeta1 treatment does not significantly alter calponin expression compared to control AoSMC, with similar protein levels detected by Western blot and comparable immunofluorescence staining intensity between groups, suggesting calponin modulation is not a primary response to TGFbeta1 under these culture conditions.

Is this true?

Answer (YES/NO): NO